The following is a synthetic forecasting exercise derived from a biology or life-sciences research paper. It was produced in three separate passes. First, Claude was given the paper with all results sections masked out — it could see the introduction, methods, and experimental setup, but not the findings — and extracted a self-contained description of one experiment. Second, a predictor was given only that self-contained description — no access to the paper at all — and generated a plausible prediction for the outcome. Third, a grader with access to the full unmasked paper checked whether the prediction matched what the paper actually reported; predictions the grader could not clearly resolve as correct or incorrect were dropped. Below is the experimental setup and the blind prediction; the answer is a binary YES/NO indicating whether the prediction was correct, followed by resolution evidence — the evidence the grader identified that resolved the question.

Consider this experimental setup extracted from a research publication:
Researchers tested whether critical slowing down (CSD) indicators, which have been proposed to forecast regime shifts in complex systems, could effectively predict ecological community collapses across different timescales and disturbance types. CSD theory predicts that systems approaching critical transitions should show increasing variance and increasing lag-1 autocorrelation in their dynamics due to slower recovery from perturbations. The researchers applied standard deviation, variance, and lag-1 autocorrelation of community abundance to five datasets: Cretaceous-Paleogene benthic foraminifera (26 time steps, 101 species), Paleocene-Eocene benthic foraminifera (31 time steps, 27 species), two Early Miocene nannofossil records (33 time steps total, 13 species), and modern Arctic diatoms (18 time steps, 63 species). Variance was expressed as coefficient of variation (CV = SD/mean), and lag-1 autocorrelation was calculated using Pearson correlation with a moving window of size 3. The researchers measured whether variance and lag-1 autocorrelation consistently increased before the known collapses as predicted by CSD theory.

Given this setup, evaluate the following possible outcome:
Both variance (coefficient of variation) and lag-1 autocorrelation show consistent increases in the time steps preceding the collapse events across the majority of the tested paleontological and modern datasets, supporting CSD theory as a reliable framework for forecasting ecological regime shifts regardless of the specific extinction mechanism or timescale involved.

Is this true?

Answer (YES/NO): NO